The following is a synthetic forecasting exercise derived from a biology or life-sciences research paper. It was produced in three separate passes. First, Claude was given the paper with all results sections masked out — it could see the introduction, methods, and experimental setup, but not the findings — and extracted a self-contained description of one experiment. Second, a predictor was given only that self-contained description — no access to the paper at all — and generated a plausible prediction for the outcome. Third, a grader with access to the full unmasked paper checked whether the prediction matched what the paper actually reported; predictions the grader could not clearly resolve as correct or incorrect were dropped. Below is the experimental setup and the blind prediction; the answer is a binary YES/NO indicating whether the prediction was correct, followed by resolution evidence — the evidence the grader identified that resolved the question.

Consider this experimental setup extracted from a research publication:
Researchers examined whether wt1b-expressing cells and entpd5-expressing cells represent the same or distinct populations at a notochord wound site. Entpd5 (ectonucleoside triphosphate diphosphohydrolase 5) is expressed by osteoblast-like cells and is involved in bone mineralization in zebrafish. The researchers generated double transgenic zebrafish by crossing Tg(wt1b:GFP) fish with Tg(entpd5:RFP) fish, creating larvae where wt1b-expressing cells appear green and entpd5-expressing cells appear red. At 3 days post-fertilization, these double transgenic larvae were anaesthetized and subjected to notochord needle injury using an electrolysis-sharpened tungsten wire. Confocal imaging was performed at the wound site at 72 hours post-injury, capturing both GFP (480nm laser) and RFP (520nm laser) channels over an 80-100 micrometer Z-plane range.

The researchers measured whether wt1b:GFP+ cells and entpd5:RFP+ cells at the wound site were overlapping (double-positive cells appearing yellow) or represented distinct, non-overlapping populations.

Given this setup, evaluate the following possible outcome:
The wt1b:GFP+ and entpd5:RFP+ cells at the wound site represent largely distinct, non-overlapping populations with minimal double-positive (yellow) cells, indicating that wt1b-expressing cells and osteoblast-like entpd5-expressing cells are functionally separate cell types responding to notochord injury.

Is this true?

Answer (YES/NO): YES